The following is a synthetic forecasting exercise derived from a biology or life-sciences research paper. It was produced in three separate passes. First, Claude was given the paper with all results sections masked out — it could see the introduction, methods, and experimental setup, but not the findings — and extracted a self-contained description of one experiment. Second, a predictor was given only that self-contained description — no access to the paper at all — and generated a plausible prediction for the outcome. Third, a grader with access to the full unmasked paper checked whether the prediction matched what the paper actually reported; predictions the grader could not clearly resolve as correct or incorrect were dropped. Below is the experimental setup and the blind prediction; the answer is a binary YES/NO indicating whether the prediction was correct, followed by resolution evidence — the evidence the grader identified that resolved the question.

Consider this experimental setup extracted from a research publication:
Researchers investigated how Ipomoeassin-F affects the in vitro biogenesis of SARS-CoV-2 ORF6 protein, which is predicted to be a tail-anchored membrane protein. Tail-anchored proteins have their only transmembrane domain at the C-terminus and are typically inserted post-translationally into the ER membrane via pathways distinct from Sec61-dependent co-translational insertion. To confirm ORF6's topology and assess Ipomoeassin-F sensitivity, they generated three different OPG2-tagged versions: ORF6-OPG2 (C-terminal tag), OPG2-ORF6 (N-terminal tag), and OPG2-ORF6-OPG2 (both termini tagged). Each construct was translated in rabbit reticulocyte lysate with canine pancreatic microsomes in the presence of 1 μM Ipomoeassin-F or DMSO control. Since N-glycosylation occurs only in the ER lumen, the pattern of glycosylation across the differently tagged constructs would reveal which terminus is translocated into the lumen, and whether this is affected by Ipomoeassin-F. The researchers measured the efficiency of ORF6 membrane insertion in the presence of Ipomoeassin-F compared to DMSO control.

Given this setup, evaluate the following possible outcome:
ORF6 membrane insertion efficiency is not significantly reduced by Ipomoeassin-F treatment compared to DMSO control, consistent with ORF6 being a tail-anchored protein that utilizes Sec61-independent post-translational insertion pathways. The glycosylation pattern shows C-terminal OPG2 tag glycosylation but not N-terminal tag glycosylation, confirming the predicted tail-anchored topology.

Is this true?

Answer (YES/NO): NO